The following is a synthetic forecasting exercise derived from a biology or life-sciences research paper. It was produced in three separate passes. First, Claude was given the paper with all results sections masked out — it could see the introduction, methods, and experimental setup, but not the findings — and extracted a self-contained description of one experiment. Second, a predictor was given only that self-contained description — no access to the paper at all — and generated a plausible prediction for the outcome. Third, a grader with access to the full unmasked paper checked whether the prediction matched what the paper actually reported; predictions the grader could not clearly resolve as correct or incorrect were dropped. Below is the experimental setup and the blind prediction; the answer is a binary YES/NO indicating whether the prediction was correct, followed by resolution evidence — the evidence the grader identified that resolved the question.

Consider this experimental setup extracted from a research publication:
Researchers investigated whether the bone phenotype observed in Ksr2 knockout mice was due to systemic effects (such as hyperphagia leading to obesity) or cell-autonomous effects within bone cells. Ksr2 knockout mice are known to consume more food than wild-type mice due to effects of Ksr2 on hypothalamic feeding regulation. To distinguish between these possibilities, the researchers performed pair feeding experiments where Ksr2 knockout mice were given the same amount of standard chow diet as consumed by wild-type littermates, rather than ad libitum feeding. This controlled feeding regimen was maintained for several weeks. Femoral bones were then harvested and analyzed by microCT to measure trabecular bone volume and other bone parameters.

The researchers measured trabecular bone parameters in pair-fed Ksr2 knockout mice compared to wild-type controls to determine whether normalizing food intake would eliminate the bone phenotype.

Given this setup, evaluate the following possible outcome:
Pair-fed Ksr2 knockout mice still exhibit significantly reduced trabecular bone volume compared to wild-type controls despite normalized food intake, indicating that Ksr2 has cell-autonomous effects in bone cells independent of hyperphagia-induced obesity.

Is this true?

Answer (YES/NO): NO